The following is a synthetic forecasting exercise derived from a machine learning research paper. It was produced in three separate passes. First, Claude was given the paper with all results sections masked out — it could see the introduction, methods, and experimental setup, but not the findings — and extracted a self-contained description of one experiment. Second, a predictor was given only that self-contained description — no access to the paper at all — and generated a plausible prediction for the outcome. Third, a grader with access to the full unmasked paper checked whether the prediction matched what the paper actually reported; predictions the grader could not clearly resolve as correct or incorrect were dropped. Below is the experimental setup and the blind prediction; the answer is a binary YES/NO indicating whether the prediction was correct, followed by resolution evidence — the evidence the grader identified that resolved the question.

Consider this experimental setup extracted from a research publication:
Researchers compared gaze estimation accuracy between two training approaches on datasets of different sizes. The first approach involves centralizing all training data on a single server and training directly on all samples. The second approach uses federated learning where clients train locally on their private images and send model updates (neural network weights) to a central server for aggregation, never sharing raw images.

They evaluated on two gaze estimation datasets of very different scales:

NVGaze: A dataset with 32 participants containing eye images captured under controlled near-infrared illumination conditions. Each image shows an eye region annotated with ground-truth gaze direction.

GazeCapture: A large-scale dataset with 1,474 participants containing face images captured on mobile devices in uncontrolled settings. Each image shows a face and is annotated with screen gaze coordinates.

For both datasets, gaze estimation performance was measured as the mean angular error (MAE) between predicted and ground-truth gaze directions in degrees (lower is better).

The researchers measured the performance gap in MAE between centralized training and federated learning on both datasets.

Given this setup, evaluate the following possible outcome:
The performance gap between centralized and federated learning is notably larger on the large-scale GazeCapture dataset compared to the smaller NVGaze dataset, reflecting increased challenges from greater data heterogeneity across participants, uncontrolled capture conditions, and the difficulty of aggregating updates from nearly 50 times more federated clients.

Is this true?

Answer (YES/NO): NO